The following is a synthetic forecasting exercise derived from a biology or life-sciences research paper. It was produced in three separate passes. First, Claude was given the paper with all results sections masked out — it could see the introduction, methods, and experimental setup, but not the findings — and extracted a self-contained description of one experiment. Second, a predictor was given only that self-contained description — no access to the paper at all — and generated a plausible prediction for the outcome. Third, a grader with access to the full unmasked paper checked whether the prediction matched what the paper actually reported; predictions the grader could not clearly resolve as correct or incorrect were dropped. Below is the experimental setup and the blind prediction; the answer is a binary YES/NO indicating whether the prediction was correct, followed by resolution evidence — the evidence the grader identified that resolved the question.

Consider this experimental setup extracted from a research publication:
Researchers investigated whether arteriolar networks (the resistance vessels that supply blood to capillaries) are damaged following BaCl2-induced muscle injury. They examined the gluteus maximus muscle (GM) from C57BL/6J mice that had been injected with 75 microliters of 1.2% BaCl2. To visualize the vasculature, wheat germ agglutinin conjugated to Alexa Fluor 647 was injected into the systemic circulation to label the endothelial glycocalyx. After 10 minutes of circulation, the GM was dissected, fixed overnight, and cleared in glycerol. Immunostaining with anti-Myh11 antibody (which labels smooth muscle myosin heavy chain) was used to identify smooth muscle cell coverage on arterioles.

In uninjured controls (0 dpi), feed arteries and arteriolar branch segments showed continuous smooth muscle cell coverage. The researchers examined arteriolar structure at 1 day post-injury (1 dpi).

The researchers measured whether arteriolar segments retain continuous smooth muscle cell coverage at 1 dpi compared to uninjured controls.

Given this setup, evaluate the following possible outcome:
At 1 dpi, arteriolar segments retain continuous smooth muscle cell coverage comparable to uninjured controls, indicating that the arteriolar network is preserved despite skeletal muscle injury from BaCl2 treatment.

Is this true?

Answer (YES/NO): YES